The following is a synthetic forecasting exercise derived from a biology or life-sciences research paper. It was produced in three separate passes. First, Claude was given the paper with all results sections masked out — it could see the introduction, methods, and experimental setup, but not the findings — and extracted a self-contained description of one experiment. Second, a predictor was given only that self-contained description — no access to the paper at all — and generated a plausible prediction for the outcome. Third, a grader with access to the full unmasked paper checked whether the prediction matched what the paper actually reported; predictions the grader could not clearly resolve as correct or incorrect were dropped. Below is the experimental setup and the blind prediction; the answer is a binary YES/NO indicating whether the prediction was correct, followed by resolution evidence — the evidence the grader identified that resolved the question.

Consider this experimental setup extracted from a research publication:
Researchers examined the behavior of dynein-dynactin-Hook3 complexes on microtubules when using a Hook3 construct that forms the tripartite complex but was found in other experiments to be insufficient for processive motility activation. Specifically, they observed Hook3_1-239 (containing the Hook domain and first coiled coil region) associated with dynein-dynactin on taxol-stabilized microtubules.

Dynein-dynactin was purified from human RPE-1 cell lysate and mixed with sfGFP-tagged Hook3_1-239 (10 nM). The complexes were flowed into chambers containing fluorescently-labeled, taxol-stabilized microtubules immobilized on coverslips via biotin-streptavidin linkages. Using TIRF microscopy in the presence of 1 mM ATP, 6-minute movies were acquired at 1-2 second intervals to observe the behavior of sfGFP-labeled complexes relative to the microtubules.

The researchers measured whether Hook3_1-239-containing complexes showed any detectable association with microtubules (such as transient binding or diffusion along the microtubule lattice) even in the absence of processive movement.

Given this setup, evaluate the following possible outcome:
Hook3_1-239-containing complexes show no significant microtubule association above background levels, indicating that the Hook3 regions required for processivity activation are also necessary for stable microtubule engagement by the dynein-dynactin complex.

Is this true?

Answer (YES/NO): NO